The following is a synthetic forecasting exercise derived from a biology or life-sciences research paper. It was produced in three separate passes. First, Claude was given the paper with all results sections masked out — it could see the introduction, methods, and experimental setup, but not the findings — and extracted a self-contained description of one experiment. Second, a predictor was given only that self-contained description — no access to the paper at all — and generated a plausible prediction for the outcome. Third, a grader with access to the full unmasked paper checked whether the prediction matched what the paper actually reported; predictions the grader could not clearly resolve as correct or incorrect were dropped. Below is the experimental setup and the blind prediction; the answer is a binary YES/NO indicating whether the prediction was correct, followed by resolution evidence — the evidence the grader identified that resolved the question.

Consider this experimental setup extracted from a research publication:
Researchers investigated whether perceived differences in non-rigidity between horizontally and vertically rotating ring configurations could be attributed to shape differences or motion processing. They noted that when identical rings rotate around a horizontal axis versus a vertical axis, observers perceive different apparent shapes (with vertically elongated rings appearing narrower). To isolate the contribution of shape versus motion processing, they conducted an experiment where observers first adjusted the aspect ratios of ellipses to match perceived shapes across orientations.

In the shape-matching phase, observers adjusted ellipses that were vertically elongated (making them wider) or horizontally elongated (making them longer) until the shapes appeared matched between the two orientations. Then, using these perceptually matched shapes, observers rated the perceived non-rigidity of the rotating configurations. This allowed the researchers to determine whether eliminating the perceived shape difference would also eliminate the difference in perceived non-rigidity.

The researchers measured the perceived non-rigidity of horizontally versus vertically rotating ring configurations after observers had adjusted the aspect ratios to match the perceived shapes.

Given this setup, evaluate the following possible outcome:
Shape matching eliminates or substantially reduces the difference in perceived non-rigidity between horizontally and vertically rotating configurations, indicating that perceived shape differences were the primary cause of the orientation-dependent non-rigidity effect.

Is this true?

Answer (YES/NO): NO